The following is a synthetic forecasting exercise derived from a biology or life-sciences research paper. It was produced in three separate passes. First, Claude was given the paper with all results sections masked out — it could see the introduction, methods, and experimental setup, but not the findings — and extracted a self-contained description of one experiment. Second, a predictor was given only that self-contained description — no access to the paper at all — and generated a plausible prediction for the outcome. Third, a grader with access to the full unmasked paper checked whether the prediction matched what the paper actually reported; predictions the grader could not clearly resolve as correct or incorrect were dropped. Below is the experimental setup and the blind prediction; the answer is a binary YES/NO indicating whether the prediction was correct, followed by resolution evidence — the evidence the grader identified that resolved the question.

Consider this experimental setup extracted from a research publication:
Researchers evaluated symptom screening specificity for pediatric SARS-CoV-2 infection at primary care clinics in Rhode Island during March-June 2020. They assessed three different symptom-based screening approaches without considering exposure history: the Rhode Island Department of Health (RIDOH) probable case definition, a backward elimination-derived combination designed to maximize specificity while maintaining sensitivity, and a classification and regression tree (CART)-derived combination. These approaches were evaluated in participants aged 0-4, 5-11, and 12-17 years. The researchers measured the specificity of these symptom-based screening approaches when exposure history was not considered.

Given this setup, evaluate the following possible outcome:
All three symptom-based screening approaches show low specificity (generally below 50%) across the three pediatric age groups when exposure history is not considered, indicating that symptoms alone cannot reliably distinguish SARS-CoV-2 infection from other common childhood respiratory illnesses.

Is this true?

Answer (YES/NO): YES